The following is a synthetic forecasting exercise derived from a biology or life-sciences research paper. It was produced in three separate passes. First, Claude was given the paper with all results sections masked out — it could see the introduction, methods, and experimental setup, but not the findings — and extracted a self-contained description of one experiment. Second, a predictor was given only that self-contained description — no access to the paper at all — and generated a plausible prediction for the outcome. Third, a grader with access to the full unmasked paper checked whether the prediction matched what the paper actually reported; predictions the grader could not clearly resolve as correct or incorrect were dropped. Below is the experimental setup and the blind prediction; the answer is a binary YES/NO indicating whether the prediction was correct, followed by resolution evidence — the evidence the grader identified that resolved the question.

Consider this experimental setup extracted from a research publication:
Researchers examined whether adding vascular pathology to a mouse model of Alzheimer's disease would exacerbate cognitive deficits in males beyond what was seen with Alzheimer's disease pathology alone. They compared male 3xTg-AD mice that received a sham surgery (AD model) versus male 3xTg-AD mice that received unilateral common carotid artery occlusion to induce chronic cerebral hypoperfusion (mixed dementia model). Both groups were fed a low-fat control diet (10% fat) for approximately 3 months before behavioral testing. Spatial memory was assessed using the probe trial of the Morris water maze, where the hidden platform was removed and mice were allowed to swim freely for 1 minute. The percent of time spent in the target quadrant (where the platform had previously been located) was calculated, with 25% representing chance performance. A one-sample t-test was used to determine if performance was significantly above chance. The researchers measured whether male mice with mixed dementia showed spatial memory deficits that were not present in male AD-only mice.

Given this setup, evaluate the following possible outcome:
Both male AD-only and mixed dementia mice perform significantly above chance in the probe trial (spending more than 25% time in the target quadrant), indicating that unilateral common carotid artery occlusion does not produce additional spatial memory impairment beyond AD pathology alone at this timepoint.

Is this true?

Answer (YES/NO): NO